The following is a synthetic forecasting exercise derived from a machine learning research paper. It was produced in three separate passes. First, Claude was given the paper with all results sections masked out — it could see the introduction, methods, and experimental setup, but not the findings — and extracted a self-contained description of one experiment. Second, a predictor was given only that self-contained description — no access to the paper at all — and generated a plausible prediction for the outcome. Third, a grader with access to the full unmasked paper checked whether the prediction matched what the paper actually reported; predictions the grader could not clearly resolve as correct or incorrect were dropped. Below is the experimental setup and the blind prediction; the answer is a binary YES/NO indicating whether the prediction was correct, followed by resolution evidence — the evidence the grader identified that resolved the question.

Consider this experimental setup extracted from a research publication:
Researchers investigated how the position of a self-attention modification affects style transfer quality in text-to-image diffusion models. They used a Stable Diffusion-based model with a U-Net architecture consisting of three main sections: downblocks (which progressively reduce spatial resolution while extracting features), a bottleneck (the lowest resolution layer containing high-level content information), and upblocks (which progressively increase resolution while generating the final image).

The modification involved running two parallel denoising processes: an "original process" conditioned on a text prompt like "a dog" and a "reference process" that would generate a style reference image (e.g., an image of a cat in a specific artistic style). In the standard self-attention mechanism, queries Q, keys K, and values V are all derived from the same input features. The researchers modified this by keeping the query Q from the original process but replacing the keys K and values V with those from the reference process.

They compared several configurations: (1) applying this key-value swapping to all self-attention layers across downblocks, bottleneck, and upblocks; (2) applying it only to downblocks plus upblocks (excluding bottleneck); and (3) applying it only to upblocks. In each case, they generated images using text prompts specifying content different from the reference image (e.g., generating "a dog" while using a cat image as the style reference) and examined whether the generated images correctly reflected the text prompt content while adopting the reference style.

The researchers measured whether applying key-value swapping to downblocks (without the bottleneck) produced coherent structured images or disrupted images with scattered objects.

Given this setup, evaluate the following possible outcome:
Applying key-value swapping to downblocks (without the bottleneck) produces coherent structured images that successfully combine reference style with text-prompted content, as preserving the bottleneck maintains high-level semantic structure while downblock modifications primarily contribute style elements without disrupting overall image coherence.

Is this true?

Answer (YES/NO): NO